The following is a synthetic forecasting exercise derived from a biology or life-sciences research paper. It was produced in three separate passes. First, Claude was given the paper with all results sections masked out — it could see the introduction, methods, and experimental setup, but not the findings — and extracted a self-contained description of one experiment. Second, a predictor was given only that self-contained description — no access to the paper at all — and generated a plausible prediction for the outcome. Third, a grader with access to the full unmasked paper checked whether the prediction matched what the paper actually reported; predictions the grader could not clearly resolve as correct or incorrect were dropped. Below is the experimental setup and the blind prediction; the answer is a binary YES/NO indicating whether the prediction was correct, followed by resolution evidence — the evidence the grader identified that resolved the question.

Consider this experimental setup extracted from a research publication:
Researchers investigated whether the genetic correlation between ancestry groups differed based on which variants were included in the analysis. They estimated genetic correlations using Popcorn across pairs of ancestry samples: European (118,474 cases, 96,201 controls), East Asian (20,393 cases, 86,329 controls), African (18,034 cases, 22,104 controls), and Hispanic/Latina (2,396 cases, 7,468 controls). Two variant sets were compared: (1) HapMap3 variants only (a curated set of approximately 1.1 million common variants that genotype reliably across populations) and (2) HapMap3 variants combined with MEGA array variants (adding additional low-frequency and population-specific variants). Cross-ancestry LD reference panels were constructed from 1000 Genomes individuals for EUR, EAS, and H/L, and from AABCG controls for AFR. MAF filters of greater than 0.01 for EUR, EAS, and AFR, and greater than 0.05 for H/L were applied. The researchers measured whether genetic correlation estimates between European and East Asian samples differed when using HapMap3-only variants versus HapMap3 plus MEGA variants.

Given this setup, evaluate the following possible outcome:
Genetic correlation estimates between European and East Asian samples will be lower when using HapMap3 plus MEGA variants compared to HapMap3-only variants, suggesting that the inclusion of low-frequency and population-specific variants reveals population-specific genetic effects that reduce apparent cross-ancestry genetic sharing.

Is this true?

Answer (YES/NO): NO